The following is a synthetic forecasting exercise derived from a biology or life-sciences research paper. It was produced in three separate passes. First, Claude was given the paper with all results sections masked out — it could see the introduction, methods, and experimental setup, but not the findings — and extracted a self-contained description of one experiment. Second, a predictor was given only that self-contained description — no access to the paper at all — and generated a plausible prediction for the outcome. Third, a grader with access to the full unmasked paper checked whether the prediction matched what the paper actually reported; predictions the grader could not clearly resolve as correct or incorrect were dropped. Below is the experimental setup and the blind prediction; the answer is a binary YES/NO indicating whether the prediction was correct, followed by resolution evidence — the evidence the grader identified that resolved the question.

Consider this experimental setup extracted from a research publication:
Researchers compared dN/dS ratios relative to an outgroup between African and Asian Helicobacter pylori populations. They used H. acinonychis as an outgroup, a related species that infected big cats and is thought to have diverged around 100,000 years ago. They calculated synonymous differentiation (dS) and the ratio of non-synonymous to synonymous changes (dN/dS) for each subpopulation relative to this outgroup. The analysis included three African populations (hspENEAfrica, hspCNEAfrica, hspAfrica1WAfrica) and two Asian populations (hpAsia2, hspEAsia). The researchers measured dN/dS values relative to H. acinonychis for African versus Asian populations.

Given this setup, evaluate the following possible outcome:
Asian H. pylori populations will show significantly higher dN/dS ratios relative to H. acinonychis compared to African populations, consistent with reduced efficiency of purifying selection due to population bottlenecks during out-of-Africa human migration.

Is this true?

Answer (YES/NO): YES